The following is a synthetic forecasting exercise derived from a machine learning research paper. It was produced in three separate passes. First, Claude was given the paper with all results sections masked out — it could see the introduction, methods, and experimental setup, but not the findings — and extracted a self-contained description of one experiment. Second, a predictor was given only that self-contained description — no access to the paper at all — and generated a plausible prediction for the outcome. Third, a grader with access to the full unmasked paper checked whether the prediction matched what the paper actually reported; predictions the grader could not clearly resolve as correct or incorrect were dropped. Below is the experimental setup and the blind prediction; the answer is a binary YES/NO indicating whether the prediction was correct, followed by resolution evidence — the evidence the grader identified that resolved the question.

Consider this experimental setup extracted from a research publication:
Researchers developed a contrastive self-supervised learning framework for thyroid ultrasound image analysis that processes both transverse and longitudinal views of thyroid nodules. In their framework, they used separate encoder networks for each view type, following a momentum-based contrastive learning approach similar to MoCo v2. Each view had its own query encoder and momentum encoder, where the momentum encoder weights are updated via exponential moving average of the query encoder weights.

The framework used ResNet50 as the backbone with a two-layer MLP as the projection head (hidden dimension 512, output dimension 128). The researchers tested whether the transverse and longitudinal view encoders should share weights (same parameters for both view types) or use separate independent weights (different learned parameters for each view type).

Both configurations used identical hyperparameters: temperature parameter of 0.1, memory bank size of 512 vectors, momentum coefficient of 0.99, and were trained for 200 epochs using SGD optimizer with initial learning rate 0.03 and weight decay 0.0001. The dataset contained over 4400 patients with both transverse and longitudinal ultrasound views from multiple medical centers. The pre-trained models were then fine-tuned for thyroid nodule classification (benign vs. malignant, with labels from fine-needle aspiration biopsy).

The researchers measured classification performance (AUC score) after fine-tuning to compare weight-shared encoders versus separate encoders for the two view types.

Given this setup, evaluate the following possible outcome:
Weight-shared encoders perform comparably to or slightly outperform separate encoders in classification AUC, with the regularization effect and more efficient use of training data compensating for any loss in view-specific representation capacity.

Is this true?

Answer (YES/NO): YES